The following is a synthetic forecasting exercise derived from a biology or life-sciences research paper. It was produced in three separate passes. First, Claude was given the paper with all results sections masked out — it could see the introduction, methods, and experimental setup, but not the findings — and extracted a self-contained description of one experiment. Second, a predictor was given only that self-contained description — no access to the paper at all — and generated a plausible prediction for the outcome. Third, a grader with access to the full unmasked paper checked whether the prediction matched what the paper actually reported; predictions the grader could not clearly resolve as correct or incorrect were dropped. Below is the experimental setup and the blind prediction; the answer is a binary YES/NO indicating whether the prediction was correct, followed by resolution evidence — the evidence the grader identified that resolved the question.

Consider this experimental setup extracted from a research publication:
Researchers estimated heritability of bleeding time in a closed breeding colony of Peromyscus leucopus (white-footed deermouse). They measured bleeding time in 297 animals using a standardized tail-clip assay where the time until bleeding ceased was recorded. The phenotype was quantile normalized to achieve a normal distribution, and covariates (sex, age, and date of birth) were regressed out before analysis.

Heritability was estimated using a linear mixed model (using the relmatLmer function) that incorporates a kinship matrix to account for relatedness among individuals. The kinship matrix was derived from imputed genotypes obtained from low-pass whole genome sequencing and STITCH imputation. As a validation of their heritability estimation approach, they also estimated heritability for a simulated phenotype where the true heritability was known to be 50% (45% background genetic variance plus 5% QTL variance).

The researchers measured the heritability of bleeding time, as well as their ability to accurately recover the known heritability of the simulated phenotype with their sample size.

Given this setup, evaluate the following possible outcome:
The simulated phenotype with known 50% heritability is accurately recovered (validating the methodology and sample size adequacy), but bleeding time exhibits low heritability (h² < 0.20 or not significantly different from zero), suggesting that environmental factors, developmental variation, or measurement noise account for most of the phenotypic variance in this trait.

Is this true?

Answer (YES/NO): NO